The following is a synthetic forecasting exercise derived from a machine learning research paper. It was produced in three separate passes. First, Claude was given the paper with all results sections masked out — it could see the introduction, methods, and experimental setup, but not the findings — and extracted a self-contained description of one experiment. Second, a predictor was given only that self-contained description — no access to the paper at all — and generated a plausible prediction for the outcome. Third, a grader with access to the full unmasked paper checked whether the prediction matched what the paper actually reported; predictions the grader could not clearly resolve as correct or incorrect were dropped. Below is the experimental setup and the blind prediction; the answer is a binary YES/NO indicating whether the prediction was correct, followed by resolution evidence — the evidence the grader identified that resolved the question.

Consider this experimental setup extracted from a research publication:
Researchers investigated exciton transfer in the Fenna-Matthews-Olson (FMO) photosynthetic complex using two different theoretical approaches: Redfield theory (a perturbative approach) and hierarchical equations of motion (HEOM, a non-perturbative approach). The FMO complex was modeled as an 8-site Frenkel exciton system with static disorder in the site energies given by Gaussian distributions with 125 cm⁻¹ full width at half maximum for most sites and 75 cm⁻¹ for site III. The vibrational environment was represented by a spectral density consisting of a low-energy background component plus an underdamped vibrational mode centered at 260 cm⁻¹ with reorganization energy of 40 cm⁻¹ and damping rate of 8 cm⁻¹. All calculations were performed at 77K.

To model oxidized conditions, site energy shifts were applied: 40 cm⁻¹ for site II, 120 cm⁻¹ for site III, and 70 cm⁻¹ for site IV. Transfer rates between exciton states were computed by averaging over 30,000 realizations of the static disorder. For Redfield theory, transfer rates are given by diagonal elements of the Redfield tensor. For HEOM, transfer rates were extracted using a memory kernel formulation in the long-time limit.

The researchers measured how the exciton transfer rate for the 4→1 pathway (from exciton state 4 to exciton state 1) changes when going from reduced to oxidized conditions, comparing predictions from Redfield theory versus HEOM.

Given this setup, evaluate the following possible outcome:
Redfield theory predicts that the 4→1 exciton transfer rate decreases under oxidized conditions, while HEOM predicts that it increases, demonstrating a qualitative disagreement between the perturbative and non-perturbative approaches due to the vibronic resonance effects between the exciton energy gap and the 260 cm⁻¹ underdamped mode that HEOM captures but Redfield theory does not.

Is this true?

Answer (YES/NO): YES